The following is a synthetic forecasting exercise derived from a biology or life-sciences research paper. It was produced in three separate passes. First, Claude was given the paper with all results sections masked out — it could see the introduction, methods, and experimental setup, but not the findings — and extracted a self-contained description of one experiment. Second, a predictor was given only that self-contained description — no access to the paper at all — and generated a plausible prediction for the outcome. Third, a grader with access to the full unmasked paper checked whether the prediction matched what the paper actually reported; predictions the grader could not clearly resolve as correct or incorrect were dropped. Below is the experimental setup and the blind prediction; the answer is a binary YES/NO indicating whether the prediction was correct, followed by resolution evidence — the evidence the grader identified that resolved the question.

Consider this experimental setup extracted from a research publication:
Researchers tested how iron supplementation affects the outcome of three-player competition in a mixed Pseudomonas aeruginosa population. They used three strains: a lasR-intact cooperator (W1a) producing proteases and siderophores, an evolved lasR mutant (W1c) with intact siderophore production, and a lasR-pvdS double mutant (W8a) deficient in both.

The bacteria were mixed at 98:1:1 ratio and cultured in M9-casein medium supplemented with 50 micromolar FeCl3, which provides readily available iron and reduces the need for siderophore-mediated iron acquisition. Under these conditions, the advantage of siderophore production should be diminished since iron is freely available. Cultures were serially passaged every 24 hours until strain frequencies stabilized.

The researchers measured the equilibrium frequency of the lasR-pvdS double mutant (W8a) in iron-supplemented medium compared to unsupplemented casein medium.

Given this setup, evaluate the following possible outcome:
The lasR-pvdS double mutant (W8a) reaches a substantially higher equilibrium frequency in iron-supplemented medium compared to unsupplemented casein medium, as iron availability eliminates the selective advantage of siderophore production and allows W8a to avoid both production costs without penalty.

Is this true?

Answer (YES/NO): YES